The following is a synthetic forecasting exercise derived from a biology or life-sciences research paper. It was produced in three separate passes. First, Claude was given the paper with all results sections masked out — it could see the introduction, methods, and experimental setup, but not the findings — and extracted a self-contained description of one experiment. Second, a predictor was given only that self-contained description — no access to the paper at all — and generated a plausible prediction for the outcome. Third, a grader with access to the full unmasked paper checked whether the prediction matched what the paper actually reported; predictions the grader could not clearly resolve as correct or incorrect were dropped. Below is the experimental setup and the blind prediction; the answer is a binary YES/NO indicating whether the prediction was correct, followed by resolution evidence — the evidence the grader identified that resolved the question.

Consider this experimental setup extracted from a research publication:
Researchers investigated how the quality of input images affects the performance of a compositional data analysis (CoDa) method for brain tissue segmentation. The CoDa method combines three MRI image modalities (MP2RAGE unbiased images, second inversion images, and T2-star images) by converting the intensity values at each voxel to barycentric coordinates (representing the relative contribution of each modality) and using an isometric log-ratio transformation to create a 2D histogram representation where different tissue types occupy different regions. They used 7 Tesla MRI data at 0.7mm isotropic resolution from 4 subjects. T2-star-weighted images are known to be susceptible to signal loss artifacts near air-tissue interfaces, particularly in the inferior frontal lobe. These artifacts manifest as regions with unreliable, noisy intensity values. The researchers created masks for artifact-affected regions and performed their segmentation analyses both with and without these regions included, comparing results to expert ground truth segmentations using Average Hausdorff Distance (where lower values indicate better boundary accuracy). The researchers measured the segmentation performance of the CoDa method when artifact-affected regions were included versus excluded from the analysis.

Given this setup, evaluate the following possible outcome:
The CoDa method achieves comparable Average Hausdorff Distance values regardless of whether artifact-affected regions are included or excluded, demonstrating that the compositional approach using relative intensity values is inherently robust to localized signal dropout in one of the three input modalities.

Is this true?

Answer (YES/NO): NO